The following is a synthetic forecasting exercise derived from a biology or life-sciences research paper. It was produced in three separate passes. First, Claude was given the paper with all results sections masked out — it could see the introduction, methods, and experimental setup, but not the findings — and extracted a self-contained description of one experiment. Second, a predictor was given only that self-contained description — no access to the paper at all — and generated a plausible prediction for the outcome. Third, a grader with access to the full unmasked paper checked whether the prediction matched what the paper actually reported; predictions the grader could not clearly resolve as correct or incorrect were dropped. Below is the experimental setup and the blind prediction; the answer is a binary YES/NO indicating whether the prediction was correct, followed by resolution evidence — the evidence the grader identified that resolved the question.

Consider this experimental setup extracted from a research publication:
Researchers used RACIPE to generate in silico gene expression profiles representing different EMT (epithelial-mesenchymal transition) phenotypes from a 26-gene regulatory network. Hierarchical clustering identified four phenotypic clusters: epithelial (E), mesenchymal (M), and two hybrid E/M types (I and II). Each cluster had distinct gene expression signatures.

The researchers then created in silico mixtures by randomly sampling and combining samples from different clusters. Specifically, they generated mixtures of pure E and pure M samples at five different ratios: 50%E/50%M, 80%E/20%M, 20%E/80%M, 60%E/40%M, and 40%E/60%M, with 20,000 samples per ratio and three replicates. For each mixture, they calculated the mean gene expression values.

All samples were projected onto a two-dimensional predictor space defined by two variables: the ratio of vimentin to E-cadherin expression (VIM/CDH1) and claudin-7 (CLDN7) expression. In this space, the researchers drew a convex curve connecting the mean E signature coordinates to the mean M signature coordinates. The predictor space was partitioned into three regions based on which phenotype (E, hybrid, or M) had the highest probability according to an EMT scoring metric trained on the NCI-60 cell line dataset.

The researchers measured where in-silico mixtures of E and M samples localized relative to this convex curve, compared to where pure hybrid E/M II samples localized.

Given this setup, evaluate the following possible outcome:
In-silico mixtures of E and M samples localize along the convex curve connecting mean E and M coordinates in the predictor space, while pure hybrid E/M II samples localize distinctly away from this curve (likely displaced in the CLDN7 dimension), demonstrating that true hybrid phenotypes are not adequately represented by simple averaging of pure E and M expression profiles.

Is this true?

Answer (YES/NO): YES